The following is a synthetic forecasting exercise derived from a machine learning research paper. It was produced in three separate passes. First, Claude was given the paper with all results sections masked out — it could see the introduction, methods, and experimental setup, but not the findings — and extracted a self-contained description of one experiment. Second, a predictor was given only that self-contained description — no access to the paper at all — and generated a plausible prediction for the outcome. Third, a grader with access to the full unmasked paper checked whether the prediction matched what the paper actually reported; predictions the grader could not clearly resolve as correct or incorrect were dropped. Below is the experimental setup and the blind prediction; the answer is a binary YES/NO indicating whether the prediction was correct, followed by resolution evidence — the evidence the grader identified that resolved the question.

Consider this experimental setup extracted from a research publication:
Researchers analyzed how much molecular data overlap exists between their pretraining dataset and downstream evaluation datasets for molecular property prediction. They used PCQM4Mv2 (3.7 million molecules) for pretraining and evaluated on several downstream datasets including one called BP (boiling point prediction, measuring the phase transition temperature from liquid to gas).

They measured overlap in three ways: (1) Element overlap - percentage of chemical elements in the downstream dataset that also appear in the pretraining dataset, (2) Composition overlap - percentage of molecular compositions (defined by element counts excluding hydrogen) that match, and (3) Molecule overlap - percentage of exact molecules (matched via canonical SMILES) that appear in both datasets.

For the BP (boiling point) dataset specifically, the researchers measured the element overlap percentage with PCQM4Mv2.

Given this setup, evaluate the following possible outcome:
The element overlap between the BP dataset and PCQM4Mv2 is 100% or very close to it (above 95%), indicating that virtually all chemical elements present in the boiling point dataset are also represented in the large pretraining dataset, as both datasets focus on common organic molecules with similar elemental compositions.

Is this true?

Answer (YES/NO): NO